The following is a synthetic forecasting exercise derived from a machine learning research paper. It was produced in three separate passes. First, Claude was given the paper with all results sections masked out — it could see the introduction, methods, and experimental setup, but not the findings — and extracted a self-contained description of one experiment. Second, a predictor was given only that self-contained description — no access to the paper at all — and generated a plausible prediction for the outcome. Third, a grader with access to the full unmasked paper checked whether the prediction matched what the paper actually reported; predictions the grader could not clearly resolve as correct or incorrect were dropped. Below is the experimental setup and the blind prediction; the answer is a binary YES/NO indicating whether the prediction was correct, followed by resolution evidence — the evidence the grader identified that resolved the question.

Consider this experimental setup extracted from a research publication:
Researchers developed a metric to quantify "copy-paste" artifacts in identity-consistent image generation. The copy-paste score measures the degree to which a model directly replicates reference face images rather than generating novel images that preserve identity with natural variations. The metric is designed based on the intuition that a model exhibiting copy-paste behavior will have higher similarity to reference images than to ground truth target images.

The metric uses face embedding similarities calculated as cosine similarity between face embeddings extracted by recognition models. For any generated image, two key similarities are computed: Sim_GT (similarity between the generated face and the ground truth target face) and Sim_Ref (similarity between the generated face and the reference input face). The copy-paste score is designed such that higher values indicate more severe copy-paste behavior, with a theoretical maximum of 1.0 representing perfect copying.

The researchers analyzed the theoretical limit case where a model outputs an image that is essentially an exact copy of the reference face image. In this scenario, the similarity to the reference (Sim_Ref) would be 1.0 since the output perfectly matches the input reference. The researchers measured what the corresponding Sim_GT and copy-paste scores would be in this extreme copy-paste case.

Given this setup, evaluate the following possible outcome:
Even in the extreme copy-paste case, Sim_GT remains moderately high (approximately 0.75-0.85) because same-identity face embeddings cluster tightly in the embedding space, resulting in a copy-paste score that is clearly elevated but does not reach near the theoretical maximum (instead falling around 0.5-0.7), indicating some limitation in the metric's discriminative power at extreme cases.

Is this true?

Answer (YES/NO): NO